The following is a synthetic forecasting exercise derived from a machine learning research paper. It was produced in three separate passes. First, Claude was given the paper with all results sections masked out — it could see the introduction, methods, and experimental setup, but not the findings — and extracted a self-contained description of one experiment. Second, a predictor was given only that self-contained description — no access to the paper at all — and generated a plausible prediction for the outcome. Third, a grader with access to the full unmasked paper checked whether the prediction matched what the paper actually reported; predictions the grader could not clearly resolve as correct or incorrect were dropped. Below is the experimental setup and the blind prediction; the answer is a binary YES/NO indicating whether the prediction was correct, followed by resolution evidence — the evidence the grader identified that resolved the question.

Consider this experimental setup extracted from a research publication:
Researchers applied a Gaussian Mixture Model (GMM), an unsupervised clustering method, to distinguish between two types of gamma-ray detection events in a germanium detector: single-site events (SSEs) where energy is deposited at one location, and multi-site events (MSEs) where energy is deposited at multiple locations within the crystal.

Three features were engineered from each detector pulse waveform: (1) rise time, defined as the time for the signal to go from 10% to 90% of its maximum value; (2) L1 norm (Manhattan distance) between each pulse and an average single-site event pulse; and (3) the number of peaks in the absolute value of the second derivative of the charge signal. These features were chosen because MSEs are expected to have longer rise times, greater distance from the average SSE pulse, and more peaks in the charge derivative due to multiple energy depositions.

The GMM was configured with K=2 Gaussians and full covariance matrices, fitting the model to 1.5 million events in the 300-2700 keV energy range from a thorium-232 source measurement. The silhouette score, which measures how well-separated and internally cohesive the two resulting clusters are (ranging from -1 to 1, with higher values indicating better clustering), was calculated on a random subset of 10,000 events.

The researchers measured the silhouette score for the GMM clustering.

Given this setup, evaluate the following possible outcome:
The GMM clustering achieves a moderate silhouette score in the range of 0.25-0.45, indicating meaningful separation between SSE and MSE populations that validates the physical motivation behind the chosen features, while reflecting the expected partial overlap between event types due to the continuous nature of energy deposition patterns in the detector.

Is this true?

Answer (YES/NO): YES